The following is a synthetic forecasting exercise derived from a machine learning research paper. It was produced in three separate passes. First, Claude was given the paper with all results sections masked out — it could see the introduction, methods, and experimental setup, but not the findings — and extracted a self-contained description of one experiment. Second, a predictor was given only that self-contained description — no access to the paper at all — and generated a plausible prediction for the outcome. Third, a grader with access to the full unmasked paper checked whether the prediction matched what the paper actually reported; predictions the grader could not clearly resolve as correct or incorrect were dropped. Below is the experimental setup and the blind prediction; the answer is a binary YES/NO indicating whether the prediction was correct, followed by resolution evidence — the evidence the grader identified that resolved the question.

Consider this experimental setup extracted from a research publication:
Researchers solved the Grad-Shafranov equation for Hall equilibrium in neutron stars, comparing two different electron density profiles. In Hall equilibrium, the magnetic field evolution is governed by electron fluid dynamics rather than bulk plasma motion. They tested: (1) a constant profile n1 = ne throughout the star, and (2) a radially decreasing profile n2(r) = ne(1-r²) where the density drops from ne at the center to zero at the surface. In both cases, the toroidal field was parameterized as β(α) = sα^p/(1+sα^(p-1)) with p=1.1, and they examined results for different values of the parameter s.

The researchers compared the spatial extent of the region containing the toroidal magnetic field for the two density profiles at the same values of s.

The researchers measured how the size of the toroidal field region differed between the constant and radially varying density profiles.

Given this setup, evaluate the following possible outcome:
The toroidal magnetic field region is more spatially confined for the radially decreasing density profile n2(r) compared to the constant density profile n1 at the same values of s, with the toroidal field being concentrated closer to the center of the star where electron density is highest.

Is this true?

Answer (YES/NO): NO